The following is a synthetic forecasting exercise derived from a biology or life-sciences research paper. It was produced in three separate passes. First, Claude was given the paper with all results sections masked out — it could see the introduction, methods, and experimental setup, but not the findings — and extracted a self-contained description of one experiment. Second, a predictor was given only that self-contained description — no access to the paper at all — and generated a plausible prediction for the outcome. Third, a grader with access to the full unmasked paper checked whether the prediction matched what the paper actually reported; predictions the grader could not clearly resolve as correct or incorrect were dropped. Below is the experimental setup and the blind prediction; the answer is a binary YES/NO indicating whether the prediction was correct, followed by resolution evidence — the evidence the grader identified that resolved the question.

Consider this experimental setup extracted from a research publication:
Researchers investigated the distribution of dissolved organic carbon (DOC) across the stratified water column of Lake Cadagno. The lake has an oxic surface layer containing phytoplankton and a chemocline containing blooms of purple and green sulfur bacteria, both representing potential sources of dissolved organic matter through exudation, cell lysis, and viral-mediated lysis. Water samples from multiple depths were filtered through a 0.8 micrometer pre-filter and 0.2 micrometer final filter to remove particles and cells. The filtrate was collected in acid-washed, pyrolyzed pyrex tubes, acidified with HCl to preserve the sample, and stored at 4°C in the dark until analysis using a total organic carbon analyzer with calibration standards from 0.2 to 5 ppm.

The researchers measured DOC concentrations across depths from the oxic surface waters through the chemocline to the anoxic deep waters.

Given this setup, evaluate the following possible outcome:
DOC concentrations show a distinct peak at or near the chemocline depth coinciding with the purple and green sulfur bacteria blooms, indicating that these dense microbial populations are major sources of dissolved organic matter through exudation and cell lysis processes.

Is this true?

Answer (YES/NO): YES